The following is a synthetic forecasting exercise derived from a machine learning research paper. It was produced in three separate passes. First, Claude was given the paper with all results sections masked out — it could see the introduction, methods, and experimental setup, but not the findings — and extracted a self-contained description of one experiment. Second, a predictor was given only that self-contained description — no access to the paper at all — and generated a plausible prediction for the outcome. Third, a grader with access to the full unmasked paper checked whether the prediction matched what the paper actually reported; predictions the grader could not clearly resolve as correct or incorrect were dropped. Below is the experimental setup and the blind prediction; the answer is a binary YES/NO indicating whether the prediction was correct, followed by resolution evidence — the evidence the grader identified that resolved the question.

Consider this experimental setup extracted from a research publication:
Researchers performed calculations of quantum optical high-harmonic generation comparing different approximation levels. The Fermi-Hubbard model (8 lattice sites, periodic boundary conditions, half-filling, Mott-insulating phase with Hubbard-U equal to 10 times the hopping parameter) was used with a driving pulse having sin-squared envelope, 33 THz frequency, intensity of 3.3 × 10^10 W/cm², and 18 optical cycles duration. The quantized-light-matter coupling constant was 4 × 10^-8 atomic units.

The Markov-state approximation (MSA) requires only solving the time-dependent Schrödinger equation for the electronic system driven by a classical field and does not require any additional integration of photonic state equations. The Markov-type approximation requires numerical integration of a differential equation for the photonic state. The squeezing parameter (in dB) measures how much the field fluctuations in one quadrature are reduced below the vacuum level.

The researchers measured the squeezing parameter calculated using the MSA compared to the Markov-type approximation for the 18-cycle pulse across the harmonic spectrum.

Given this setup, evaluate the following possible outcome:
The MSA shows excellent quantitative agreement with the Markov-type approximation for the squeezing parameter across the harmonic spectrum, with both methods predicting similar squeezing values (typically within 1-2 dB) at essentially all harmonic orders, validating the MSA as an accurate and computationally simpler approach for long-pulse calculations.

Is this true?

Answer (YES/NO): NO